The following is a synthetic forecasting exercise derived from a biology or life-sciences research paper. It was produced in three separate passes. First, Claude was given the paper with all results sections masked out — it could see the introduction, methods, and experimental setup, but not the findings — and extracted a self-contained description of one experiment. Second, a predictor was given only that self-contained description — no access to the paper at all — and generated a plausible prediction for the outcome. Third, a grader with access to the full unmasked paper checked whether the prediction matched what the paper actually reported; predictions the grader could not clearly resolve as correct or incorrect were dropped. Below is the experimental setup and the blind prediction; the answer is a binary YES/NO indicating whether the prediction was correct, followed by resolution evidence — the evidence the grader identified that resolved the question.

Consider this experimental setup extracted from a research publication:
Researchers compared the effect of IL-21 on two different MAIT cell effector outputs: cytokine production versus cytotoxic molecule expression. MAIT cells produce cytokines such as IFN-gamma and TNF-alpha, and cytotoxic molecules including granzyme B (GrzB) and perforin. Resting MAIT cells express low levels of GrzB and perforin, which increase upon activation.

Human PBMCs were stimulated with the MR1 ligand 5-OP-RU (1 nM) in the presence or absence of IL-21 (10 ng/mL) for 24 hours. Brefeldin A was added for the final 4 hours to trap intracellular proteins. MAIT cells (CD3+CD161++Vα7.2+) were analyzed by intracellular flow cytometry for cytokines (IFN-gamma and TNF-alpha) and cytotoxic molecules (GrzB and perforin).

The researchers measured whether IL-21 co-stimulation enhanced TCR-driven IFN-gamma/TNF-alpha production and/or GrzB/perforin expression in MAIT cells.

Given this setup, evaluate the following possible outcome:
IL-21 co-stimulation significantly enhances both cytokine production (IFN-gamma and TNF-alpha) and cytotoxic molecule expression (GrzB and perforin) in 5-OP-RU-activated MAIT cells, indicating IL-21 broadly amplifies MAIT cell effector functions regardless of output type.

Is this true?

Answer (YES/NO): NO